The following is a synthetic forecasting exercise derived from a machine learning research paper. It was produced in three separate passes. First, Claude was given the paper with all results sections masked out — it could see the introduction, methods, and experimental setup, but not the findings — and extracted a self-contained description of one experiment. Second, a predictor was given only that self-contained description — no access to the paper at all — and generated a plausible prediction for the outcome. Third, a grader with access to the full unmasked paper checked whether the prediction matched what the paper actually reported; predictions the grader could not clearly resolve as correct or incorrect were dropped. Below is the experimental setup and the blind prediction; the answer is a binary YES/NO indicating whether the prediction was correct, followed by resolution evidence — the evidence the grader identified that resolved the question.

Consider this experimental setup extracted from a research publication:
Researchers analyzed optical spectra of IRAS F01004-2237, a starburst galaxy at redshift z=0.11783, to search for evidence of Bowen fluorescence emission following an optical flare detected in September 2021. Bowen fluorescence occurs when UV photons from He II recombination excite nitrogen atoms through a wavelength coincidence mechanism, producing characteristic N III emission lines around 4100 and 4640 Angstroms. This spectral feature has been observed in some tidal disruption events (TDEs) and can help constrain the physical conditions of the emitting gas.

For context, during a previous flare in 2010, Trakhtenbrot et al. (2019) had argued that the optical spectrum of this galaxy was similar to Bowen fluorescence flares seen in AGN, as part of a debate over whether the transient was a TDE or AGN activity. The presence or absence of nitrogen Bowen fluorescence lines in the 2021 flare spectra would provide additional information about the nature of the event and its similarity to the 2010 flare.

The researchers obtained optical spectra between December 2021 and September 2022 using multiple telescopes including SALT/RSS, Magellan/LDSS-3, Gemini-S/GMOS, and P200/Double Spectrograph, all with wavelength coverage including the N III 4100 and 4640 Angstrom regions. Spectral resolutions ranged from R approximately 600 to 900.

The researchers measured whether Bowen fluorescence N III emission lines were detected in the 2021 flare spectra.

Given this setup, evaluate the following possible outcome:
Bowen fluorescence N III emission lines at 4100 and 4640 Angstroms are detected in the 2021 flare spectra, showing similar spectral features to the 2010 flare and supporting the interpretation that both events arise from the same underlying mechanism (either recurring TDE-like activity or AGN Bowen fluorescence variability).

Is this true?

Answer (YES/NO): NO